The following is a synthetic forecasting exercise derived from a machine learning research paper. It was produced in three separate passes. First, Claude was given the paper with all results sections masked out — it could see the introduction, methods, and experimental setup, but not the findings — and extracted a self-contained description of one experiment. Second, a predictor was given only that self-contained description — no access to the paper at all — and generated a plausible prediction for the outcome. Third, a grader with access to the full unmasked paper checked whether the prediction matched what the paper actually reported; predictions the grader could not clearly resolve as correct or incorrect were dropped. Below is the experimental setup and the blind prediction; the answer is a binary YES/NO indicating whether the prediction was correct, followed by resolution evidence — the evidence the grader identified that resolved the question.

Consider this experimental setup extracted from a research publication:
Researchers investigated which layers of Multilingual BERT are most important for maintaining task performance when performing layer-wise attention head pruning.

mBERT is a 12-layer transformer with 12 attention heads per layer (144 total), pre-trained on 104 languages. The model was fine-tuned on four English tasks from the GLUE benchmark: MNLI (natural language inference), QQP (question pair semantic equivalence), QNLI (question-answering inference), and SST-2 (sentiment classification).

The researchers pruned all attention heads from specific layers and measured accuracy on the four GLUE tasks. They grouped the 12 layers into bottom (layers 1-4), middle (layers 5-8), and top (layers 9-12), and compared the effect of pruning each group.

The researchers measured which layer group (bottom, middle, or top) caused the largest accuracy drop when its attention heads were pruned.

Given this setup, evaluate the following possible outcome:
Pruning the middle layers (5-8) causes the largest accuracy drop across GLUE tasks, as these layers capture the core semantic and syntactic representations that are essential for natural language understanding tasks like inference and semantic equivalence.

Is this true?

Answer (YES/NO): YES